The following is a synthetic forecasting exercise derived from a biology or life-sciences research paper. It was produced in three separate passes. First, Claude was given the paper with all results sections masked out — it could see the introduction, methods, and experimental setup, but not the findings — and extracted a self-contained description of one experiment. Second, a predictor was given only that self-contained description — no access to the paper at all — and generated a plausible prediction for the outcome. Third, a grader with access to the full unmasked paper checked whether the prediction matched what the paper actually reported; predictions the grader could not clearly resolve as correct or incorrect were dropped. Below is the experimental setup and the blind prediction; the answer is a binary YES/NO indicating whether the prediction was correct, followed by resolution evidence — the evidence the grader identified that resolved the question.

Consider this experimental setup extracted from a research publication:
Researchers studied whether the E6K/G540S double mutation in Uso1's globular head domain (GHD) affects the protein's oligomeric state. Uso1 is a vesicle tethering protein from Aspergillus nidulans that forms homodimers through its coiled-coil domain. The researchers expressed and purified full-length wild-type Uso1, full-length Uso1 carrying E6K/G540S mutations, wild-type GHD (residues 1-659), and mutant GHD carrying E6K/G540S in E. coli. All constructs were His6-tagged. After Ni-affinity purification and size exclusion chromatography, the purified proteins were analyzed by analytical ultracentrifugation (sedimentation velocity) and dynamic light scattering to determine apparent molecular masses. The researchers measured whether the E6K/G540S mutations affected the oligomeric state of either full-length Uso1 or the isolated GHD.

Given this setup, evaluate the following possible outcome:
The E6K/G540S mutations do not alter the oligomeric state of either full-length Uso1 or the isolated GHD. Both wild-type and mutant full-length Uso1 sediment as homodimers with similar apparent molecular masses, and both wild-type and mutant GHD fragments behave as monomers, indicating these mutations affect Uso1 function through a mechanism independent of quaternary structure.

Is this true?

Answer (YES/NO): YES